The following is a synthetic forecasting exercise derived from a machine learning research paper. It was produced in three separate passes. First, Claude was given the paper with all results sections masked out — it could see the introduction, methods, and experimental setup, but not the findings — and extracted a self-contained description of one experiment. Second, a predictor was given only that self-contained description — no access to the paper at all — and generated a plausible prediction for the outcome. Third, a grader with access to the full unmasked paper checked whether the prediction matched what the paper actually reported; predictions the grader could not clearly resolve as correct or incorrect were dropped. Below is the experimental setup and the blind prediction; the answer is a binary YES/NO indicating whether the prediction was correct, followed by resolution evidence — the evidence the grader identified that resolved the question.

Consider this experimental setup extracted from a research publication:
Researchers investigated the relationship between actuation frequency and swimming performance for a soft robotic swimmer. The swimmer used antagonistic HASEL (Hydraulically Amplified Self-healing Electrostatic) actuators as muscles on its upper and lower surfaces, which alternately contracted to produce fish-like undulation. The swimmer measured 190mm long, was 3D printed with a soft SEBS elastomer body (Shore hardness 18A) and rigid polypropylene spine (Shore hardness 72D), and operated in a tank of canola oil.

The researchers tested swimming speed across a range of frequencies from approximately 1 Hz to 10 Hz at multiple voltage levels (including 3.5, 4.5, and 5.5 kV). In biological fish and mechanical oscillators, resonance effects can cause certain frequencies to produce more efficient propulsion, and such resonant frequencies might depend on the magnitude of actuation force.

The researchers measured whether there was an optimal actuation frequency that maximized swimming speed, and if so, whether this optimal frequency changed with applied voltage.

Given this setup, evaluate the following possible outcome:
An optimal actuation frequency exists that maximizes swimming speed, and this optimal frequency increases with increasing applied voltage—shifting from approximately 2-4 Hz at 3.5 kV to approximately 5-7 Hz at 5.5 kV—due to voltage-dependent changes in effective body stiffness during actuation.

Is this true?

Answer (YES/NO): NO